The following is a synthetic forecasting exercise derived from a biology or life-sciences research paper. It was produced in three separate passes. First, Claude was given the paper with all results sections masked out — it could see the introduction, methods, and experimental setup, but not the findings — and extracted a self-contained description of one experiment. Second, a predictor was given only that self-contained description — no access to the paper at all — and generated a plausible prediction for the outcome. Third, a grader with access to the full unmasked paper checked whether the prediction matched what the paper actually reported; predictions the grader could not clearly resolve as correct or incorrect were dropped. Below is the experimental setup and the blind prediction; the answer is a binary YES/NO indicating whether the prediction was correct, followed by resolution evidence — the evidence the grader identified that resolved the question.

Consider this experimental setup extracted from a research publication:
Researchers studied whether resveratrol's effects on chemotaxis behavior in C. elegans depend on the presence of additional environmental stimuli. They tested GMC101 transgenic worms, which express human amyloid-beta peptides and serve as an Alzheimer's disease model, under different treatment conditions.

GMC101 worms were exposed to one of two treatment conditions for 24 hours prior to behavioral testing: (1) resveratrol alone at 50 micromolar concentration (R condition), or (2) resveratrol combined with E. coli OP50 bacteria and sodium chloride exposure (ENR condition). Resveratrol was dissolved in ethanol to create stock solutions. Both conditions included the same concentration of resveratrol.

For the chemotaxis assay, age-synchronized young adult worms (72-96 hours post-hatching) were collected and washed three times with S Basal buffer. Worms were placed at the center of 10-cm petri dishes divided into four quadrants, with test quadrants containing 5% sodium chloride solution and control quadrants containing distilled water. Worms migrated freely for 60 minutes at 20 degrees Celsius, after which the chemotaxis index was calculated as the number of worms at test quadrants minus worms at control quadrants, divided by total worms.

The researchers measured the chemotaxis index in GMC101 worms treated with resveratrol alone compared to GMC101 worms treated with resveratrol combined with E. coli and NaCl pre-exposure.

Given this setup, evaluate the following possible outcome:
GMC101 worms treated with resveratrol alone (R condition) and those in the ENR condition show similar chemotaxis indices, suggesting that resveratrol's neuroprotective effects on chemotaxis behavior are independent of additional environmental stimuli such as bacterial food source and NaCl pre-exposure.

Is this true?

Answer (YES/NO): NO